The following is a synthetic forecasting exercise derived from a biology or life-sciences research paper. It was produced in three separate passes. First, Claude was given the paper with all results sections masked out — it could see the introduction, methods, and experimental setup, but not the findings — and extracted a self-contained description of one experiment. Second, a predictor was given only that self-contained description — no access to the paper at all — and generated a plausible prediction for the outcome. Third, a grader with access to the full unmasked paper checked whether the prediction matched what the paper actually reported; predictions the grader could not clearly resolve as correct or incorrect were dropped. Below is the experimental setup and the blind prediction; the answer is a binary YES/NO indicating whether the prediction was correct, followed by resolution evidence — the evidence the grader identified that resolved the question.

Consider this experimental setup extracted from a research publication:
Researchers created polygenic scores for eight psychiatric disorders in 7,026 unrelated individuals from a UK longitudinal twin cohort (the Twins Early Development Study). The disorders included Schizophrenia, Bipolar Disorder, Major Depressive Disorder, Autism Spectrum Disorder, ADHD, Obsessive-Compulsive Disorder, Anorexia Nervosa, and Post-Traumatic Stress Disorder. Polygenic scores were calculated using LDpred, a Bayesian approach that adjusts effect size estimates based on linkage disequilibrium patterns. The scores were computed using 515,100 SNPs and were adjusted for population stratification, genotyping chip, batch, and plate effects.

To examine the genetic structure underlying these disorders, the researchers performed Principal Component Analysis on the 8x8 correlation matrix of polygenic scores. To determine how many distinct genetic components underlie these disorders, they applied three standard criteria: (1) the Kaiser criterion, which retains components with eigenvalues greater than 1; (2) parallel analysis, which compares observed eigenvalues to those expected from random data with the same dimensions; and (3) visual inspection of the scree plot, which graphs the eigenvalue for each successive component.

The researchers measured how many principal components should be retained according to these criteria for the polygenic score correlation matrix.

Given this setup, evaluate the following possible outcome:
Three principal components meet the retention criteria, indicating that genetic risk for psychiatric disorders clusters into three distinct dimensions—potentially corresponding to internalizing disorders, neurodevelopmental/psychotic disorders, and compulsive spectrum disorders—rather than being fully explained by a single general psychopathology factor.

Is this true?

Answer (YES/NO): NO